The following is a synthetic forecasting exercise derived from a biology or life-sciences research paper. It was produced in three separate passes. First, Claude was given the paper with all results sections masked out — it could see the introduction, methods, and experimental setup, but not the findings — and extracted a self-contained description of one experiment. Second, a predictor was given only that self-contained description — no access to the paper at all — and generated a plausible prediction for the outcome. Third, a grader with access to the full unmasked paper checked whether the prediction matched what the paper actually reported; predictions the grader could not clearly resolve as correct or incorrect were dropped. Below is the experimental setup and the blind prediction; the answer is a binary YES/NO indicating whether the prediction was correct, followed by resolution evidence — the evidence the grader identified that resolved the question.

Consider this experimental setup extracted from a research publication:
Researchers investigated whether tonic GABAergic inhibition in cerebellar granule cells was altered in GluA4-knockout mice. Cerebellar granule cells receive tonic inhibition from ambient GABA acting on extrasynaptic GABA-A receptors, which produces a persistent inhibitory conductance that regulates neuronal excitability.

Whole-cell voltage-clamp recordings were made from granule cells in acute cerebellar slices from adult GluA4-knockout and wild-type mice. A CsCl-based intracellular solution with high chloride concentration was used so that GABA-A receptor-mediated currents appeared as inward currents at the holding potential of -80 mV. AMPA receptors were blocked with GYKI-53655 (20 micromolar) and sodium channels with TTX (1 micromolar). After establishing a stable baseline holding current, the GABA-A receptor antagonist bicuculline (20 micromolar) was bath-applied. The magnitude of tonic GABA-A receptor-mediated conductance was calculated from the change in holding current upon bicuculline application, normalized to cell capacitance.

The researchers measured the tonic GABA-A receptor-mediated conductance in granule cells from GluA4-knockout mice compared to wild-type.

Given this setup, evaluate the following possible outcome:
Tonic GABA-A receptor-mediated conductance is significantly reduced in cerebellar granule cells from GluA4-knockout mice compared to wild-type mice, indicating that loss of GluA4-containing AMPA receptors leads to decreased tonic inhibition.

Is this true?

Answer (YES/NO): YES